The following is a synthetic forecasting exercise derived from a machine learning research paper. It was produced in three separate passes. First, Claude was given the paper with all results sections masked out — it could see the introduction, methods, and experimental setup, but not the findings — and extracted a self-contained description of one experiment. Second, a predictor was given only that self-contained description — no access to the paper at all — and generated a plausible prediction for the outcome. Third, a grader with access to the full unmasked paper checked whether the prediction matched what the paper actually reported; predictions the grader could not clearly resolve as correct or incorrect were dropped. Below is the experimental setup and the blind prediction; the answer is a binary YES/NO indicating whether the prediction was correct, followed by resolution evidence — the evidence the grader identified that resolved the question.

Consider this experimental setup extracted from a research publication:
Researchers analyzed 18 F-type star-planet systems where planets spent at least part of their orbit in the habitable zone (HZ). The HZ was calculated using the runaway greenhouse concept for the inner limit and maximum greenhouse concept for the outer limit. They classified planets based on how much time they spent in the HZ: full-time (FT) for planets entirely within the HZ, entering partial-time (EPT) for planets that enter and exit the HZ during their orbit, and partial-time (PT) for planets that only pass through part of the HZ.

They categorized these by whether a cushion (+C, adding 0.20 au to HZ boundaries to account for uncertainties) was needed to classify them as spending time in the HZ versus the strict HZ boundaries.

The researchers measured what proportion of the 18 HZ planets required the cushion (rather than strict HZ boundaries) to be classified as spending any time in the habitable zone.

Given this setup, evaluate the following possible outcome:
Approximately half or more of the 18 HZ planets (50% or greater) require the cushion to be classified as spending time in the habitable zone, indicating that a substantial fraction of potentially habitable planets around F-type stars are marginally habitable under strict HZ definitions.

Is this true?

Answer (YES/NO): NO